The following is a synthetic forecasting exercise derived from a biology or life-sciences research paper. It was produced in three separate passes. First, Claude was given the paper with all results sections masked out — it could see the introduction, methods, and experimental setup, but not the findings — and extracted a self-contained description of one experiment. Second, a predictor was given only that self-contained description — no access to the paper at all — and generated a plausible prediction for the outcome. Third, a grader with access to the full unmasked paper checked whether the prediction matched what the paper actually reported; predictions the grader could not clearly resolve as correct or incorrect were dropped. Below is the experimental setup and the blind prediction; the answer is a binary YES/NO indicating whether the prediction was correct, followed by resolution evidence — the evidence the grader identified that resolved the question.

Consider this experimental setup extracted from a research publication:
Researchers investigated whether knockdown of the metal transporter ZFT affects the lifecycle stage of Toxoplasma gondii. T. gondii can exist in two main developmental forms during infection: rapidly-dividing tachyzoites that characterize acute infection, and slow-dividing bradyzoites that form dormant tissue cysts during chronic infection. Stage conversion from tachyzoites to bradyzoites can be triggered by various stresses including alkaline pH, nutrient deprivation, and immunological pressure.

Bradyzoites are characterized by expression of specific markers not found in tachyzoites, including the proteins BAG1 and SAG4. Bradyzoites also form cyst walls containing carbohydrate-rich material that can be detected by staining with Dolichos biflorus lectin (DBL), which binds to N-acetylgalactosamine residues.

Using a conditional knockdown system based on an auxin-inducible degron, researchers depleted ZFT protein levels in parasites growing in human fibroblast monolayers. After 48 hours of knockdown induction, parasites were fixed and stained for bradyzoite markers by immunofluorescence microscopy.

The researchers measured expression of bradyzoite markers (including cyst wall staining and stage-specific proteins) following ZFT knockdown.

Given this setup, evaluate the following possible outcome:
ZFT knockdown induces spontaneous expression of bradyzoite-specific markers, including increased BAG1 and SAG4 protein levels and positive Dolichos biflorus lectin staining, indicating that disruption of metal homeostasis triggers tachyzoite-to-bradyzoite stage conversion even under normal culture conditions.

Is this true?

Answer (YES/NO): NO